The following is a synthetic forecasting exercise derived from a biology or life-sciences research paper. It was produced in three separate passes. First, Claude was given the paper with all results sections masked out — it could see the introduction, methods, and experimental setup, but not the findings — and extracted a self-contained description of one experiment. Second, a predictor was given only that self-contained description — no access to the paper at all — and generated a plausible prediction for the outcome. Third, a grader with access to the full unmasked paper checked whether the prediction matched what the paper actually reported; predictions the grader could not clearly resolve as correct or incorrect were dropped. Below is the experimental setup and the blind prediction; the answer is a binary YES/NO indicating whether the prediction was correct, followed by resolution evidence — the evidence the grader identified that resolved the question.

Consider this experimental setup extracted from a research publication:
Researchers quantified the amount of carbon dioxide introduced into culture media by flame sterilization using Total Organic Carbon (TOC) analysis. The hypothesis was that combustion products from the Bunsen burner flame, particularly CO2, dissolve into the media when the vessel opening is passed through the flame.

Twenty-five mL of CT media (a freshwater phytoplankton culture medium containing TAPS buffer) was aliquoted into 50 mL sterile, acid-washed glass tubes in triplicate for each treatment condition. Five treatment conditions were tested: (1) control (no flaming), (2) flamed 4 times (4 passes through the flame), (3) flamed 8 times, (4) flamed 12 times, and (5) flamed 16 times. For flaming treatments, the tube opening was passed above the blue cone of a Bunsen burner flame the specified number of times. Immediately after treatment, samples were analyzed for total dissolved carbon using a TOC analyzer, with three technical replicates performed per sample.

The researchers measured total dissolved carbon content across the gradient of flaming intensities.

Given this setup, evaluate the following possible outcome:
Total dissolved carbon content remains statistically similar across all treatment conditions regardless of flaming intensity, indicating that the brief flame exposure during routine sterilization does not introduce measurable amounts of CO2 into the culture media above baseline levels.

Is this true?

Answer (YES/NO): NO